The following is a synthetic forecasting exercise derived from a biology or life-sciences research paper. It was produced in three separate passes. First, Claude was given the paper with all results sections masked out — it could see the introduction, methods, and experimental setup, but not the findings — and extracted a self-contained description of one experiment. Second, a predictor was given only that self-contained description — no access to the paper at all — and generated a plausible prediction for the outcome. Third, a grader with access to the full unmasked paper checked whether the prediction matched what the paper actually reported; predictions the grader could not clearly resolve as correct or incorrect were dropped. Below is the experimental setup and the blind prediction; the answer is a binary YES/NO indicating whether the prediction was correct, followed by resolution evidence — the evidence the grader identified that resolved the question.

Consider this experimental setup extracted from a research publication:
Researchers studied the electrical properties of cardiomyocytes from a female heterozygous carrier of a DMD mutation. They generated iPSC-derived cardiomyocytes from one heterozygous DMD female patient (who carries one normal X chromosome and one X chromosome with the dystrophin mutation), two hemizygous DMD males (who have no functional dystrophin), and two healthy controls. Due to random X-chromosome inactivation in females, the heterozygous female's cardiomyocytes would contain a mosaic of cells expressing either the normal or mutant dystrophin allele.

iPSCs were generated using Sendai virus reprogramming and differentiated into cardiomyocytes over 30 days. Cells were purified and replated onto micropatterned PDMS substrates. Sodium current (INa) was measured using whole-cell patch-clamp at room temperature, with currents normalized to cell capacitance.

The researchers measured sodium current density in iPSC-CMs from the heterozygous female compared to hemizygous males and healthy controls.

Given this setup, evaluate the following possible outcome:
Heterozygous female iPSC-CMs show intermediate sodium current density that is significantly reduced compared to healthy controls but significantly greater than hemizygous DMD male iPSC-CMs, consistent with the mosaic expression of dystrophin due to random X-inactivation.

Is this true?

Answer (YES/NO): NO